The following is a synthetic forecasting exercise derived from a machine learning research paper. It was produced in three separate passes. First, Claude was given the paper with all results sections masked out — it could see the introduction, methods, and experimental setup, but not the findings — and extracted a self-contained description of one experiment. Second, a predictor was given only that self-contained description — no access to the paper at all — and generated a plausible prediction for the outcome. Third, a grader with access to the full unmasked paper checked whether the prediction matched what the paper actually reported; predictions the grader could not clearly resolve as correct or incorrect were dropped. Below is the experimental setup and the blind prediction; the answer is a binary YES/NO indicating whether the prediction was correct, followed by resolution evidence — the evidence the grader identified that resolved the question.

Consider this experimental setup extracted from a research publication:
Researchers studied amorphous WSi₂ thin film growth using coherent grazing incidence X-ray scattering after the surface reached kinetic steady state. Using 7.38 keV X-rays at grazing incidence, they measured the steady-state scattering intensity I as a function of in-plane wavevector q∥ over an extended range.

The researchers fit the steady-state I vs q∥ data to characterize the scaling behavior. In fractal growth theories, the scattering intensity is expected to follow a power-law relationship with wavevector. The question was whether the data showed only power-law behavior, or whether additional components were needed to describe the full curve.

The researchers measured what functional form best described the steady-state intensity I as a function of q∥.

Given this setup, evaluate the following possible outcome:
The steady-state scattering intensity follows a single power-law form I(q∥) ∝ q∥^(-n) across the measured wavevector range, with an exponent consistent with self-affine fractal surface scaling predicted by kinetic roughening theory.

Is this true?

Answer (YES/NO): NO